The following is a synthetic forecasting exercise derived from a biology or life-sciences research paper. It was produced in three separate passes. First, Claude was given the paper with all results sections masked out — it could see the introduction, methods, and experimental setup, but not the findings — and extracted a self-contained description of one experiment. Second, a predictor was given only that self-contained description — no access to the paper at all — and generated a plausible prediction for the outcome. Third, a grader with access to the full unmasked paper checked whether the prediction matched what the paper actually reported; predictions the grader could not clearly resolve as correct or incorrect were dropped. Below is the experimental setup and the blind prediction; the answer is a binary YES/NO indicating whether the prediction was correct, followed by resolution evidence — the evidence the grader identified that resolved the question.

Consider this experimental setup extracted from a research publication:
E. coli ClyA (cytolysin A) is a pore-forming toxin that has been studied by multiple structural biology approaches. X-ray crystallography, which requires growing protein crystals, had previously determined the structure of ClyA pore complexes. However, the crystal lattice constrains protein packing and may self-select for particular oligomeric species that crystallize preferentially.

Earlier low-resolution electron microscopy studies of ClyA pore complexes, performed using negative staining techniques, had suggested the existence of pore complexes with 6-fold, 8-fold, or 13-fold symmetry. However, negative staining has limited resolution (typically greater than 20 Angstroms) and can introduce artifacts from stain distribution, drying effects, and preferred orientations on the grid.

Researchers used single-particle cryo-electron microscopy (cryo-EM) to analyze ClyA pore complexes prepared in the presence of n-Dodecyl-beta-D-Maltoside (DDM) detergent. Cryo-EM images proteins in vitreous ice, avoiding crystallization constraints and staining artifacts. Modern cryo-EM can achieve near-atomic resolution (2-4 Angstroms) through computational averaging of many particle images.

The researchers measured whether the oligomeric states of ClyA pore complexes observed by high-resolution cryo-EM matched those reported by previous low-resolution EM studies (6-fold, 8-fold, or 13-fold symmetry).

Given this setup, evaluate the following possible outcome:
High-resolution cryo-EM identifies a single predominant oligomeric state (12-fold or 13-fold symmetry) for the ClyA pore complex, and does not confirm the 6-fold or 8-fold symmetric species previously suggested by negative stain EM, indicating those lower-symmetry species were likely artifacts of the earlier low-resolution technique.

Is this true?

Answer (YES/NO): NO